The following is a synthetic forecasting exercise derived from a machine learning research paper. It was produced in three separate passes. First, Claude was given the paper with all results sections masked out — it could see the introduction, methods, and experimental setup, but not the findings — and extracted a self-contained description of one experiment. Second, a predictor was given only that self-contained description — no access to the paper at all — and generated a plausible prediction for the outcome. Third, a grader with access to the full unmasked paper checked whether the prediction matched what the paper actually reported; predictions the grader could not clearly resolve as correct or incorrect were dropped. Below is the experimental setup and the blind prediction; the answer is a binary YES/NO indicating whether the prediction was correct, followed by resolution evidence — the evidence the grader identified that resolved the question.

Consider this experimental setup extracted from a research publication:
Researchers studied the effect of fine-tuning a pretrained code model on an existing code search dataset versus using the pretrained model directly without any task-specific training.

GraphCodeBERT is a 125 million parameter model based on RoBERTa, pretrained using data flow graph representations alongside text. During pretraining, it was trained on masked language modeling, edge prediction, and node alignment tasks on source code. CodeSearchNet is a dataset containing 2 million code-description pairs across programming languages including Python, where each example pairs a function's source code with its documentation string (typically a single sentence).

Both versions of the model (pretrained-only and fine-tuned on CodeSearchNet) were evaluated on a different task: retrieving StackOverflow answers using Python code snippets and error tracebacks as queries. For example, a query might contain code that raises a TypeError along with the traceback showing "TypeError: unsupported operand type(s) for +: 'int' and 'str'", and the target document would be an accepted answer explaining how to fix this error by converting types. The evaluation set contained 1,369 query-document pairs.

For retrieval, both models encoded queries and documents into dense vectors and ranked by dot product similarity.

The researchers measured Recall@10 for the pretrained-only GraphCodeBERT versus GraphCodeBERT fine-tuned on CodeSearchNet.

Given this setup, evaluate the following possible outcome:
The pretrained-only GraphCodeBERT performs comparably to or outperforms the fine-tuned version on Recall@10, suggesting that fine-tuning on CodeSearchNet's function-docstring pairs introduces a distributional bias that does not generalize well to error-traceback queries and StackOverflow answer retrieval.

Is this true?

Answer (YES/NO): NO